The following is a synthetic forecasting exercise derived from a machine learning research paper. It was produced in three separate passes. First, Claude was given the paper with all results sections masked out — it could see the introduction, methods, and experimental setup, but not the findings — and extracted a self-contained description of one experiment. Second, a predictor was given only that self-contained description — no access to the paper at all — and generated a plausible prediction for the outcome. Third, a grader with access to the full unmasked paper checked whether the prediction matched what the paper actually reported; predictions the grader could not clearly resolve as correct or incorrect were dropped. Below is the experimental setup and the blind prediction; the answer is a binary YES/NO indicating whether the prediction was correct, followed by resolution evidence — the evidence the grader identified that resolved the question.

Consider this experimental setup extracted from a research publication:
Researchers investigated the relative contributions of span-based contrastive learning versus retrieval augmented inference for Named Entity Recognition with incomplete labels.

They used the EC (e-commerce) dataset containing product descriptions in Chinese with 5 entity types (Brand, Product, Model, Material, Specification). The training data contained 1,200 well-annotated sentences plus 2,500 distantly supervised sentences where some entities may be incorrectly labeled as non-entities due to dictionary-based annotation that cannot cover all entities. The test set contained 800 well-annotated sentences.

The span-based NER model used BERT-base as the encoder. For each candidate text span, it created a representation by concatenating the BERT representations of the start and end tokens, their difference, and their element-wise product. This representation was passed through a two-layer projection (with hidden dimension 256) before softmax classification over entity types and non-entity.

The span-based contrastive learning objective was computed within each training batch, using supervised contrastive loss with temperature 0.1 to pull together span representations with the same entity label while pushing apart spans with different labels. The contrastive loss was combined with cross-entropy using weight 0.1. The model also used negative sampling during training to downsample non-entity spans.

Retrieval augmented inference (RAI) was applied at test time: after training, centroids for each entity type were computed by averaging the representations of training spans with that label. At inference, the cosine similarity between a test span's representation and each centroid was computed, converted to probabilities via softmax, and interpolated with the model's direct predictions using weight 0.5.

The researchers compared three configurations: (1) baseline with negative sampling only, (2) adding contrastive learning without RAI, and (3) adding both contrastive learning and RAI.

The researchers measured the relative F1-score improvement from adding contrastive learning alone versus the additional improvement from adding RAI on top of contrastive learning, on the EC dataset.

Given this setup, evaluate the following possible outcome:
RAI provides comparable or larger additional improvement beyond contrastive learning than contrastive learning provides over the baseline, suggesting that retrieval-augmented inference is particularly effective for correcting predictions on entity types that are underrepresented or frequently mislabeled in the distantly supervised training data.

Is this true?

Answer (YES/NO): NO